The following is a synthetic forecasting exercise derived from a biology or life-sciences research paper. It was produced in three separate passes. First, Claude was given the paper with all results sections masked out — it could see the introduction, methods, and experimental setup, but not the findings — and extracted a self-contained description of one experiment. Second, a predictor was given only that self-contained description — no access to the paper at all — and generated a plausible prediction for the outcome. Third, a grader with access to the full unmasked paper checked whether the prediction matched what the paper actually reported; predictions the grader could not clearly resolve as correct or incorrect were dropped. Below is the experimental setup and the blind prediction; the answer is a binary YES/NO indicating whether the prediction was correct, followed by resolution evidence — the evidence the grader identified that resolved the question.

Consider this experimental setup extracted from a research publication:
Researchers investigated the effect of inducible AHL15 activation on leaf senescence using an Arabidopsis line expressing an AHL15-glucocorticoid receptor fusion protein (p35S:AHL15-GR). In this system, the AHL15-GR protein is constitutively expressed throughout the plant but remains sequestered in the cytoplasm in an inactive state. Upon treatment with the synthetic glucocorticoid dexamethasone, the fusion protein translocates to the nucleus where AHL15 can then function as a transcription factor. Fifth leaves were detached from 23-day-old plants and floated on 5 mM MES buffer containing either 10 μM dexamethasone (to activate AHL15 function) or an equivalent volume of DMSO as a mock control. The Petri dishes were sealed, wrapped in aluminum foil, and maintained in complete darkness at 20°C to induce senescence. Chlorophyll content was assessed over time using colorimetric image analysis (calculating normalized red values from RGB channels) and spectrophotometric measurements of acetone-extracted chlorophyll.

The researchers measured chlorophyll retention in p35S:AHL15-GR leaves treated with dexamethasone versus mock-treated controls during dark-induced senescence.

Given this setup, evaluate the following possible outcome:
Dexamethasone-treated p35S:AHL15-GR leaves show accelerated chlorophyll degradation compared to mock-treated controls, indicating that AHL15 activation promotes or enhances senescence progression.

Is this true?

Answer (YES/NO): NO